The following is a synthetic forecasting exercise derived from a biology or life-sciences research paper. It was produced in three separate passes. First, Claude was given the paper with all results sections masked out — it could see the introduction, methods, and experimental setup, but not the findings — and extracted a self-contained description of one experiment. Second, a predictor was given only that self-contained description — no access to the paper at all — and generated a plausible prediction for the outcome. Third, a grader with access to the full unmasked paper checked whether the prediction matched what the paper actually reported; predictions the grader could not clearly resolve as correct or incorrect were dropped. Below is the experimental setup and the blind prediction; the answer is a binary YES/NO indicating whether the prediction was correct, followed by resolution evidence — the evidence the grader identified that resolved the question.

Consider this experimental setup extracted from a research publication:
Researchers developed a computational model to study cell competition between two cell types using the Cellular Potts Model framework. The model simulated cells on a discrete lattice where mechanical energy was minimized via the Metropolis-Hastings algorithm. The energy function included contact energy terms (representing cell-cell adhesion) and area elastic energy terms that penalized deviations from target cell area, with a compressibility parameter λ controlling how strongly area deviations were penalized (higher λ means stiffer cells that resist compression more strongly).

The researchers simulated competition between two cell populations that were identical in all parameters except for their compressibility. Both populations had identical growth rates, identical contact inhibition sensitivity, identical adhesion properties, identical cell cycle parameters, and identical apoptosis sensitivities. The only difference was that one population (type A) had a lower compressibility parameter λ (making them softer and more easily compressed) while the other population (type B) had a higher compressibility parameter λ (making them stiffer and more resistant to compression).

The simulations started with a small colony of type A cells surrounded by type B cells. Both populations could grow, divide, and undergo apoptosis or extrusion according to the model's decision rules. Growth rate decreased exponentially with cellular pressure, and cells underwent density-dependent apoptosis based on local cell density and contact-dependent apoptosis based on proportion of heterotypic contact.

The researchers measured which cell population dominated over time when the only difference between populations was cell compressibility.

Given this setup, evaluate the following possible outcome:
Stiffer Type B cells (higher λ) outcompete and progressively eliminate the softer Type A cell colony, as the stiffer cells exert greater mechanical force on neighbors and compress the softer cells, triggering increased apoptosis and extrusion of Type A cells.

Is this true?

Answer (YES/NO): YES